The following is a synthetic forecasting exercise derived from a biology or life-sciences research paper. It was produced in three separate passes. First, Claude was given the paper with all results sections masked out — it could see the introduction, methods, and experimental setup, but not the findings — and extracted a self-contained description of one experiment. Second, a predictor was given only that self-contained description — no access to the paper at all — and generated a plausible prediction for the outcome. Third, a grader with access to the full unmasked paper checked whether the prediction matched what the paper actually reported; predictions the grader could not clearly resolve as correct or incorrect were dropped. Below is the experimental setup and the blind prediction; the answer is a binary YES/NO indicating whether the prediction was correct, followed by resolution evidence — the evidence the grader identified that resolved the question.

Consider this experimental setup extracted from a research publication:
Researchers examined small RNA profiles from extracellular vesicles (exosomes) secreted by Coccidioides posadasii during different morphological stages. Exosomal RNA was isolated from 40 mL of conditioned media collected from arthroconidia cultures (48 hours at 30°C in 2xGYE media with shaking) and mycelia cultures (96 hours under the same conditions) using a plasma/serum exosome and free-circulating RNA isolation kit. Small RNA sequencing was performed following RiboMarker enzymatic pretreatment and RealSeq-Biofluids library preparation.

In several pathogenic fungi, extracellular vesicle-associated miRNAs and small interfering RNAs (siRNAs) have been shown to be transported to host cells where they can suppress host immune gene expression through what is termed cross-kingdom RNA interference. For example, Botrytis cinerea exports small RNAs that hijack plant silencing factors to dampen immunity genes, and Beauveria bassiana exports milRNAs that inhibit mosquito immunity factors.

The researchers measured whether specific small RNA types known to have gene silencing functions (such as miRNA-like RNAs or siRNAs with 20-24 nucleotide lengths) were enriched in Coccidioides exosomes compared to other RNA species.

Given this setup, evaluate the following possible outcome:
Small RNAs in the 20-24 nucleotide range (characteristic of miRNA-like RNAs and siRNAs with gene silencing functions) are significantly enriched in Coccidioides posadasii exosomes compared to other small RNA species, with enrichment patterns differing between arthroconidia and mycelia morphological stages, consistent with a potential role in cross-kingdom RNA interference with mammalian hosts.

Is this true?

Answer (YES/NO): NO